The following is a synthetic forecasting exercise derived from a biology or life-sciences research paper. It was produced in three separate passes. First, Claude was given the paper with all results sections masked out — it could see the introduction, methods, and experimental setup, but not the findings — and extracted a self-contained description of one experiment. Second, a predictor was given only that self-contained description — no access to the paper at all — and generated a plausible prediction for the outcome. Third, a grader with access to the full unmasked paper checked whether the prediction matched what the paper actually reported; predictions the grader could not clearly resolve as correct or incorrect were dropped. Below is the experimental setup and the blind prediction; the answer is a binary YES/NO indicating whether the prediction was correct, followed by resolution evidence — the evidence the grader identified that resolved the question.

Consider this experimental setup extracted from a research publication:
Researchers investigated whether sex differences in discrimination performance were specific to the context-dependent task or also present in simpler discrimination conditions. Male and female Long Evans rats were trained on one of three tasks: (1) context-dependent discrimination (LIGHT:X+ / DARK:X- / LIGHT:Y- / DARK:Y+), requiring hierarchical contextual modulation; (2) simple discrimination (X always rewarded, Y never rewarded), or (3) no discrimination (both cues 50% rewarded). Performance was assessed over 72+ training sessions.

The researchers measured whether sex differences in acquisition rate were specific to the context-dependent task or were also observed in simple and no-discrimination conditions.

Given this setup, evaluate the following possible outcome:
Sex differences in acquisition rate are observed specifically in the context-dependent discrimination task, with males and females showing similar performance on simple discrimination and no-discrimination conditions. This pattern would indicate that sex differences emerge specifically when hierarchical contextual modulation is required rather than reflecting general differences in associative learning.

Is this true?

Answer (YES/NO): YES